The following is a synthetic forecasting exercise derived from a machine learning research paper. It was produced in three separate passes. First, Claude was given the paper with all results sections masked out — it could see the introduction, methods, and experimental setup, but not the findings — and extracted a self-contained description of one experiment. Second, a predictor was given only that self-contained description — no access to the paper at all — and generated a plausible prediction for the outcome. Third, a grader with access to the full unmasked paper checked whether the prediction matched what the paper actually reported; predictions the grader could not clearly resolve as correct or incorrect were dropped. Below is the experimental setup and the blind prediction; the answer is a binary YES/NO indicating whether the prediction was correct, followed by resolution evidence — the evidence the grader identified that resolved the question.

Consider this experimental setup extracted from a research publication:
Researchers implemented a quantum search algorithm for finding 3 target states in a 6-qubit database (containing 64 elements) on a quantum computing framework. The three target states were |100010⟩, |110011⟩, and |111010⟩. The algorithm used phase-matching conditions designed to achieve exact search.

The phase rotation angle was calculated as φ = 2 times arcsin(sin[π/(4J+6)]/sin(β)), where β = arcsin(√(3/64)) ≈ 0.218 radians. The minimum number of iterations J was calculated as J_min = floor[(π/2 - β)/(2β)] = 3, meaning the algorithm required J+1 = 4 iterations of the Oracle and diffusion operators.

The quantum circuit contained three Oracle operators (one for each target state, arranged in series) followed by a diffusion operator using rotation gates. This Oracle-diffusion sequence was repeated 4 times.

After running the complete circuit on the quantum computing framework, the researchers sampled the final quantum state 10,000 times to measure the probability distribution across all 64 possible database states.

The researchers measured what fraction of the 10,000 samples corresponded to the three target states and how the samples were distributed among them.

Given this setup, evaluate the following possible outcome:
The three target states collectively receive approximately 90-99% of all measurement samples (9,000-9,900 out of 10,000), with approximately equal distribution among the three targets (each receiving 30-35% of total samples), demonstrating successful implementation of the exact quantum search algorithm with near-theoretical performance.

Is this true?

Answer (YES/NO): NO